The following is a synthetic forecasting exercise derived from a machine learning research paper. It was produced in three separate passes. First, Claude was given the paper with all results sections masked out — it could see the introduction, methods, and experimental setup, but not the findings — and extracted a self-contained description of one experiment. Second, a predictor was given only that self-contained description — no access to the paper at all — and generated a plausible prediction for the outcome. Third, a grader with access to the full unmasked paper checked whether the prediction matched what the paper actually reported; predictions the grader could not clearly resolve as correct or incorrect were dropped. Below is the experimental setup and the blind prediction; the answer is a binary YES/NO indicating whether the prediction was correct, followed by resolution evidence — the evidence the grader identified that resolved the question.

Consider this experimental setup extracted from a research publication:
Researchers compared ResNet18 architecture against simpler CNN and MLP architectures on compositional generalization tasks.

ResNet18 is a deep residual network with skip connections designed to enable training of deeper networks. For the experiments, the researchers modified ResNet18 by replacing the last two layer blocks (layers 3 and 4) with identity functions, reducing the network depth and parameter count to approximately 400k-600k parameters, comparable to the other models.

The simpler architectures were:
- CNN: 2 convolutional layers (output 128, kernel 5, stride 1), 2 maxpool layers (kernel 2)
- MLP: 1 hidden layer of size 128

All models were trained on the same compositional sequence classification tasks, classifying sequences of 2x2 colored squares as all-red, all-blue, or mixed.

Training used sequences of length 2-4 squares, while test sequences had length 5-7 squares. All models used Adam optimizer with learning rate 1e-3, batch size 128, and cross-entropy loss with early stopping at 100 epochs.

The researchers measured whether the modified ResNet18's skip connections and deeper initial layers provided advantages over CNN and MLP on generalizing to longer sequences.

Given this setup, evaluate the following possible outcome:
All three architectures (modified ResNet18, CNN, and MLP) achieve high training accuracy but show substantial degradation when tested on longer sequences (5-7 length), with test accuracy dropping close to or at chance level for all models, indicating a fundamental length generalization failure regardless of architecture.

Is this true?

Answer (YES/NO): NO